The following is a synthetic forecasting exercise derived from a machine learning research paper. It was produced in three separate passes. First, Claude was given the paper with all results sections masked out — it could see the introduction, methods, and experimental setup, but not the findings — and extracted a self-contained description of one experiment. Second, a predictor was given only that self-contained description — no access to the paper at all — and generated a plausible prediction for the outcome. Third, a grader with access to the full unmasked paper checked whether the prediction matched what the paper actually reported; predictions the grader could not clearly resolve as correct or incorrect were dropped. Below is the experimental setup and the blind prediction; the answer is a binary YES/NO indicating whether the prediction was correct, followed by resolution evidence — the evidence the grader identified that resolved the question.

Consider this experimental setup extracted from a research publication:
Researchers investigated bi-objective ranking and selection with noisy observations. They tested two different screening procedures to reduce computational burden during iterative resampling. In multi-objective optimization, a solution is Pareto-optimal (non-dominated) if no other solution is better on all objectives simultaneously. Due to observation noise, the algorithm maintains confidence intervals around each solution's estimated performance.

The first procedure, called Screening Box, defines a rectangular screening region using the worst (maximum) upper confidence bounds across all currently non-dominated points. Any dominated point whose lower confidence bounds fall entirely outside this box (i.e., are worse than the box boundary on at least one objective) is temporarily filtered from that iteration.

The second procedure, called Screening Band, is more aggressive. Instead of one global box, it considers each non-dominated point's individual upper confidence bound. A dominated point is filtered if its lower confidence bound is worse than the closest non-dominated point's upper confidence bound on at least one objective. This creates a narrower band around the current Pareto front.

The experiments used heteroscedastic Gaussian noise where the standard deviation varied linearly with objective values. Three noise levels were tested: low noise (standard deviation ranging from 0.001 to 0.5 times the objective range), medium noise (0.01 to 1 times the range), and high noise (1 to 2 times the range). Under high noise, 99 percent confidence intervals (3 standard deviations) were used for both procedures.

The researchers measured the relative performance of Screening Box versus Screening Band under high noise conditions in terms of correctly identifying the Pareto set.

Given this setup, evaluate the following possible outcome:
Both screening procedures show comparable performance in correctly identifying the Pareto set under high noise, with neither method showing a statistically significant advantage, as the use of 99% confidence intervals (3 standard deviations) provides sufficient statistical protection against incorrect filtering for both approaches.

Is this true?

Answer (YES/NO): NO